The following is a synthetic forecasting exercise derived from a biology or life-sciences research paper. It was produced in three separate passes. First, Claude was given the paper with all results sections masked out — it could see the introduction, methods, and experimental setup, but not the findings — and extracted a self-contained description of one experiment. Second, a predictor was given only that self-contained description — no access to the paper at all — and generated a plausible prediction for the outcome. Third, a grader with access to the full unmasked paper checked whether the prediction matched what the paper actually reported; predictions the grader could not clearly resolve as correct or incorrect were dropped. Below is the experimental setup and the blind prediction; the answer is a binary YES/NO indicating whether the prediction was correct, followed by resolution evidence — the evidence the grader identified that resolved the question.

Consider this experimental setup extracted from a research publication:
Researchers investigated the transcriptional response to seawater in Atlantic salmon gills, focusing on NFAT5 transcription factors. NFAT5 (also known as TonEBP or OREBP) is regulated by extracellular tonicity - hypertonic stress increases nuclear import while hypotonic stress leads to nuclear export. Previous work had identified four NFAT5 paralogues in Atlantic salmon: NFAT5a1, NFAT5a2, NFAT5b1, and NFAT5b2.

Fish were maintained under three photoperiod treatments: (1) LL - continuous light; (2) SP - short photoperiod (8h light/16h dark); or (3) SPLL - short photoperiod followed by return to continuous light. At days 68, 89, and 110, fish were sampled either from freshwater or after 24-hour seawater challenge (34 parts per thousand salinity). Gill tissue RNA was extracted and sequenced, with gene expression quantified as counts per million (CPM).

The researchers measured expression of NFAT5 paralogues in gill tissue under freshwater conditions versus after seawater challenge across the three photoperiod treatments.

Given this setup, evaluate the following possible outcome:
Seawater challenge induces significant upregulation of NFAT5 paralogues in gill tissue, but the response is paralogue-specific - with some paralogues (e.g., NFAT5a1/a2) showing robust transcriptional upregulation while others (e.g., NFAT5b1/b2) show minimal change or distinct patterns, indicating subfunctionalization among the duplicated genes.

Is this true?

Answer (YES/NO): NO